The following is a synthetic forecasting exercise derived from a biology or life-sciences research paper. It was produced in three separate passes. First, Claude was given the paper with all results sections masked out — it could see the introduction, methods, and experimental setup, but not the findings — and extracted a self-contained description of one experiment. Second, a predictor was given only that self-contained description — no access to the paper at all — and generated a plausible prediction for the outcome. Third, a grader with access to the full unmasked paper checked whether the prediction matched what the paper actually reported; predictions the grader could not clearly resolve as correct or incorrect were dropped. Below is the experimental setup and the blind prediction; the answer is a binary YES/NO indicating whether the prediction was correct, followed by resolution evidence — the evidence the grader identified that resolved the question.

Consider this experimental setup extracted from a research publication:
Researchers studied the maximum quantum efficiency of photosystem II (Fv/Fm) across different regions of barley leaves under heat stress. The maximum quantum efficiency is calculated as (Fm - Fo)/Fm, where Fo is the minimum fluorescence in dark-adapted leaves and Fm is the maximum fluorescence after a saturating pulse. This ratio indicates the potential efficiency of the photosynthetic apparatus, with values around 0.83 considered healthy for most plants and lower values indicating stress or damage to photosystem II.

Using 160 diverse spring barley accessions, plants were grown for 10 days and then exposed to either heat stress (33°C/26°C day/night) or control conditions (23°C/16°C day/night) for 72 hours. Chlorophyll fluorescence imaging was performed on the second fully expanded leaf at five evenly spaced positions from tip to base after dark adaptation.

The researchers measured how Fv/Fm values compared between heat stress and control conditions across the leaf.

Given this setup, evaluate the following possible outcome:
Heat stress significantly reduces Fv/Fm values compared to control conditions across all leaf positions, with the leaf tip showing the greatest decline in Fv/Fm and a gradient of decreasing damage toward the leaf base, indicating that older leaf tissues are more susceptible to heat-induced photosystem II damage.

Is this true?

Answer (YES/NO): NO